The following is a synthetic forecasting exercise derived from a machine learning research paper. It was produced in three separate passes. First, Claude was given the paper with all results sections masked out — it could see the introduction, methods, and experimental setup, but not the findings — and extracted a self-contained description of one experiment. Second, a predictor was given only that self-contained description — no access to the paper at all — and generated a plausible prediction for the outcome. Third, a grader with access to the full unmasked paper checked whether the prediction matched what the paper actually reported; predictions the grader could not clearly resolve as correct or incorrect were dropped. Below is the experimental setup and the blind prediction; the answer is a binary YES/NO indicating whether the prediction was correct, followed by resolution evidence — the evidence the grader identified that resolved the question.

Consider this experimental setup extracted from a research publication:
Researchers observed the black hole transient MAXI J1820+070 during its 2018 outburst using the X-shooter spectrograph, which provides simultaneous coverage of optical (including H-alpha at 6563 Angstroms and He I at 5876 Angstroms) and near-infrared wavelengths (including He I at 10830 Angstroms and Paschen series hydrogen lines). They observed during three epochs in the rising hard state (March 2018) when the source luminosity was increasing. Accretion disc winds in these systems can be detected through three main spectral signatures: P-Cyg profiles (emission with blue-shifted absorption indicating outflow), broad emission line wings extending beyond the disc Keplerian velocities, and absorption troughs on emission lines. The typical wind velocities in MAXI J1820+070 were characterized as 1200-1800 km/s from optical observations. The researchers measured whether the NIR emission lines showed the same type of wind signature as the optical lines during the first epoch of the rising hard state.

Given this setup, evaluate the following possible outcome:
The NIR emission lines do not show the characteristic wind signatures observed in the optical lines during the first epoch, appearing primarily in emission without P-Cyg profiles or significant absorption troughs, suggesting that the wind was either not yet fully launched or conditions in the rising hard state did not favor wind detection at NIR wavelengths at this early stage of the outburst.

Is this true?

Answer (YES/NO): NO